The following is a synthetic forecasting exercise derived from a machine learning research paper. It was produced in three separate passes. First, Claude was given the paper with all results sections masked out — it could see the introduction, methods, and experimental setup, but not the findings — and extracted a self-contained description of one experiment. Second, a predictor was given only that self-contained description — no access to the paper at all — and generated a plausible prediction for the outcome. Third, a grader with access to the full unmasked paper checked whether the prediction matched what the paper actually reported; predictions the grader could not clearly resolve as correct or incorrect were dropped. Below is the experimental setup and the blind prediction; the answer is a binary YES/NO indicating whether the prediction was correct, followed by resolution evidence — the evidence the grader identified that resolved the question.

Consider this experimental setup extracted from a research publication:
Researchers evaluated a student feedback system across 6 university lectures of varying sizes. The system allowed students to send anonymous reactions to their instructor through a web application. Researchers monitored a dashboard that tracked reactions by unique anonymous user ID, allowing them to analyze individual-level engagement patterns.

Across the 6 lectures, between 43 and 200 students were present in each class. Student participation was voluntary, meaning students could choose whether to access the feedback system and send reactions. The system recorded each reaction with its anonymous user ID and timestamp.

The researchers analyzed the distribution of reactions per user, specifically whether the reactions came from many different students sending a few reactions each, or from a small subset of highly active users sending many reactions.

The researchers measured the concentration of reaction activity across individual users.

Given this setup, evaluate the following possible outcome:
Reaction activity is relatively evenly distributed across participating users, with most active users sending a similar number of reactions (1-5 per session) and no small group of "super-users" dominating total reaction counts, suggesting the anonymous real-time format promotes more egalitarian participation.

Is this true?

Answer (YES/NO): NO